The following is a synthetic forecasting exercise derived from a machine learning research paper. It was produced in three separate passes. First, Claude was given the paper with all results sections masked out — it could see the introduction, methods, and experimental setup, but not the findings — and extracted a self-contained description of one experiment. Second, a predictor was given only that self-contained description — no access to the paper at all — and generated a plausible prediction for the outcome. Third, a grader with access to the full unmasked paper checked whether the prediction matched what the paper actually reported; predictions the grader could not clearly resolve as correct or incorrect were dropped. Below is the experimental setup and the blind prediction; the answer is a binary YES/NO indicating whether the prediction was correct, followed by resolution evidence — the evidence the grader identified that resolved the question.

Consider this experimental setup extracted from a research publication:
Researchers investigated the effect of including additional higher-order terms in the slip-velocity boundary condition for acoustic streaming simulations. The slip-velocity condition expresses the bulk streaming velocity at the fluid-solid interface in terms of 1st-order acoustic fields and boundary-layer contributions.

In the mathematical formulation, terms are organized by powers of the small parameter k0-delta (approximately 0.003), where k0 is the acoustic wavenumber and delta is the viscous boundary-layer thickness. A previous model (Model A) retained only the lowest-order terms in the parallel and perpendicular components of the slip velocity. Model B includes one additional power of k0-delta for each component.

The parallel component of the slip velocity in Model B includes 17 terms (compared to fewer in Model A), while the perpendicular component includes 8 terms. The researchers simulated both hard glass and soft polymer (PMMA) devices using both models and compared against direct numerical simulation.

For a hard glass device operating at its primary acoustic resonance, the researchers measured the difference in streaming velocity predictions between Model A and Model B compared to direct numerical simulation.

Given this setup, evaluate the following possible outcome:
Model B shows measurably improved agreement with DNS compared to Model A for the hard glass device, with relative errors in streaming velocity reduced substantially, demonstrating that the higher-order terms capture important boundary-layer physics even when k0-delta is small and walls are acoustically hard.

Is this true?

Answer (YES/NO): YES